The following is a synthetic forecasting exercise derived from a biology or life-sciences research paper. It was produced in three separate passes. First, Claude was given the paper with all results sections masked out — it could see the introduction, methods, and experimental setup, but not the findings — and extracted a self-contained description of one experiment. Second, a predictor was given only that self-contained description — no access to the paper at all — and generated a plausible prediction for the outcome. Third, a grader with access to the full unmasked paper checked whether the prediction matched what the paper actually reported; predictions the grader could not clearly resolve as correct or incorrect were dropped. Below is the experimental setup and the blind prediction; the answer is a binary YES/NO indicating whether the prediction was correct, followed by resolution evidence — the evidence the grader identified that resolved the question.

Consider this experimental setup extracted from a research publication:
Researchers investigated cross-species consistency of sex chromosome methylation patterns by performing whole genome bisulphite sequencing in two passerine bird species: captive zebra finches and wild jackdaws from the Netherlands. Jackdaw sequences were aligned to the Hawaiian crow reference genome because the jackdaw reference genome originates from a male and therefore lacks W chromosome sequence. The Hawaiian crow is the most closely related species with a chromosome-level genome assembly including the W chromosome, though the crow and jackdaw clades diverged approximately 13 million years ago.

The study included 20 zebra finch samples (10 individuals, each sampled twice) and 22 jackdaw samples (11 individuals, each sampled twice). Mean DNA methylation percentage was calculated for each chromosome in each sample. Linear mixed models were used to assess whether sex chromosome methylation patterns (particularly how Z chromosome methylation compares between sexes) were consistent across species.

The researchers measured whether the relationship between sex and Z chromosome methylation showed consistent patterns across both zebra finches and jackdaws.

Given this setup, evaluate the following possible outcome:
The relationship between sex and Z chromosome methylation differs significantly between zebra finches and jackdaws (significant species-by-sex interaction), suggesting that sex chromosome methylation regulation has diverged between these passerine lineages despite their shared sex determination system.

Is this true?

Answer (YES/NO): NO